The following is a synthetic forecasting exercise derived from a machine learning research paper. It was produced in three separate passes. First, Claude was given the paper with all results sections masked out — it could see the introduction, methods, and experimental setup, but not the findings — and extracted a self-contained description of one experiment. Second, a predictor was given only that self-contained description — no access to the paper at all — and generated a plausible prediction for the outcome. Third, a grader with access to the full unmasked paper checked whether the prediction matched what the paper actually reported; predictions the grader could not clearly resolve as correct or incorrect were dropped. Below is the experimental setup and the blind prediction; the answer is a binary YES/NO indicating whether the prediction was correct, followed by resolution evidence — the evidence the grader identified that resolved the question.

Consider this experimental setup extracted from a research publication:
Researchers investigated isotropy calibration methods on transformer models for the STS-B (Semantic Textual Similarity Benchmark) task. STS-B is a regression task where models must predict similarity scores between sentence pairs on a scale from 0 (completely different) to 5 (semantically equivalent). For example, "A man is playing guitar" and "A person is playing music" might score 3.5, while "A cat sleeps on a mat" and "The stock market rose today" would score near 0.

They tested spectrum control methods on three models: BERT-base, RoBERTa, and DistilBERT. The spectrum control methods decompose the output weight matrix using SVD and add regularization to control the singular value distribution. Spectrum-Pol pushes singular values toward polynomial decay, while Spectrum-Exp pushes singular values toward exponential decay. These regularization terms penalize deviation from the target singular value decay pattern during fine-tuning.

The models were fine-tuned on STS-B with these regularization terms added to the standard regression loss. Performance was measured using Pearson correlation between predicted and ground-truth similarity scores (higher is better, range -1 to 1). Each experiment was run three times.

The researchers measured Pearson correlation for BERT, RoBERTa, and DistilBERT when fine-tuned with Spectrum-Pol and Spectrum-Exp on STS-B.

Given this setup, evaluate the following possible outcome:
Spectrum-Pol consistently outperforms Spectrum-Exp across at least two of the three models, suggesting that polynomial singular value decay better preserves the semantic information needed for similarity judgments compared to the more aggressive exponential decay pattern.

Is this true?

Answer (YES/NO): NO